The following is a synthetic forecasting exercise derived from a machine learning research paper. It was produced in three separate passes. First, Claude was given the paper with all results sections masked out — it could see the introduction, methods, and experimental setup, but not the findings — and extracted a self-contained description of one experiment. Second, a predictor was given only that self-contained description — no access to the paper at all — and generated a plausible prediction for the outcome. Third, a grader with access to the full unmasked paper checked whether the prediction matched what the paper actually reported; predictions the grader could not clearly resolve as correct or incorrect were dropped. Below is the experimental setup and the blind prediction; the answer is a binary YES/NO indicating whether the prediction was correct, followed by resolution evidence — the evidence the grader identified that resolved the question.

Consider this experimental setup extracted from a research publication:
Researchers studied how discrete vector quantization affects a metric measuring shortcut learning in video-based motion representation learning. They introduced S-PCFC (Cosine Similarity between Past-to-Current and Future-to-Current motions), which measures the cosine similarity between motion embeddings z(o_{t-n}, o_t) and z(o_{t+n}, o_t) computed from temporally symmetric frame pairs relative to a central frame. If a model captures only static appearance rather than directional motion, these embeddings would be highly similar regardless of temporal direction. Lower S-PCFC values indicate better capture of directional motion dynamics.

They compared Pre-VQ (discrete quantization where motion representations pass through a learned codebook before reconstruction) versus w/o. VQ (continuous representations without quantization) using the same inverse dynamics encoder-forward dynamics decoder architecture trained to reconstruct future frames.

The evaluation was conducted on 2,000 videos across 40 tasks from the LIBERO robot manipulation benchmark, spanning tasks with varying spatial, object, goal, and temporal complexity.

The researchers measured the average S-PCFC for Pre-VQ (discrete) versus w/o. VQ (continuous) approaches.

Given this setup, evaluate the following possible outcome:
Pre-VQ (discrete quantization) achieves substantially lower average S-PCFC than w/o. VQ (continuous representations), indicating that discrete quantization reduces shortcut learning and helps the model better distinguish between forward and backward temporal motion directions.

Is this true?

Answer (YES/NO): YES